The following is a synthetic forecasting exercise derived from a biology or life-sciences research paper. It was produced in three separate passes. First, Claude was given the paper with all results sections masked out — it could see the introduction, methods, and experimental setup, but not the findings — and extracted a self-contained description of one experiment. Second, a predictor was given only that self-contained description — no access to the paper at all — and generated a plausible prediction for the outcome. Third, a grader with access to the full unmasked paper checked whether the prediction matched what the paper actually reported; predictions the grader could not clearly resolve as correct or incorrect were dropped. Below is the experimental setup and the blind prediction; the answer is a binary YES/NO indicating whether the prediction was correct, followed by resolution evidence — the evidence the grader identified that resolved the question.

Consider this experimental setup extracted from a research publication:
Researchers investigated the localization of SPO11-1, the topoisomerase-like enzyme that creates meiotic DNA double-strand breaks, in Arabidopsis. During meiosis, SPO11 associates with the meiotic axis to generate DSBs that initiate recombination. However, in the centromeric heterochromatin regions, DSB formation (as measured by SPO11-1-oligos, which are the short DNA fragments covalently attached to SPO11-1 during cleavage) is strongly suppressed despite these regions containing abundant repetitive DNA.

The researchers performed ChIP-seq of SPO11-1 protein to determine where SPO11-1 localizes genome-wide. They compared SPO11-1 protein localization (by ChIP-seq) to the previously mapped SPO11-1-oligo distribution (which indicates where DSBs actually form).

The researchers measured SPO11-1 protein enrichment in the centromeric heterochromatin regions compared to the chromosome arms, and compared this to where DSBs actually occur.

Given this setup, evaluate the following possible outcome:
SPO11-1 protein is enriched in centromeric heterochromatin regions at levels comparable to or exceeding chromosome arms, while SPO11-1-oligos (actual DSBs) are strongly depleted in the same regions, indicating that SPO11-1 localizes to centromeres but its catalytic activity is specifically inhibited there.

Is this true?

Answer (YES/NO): YES